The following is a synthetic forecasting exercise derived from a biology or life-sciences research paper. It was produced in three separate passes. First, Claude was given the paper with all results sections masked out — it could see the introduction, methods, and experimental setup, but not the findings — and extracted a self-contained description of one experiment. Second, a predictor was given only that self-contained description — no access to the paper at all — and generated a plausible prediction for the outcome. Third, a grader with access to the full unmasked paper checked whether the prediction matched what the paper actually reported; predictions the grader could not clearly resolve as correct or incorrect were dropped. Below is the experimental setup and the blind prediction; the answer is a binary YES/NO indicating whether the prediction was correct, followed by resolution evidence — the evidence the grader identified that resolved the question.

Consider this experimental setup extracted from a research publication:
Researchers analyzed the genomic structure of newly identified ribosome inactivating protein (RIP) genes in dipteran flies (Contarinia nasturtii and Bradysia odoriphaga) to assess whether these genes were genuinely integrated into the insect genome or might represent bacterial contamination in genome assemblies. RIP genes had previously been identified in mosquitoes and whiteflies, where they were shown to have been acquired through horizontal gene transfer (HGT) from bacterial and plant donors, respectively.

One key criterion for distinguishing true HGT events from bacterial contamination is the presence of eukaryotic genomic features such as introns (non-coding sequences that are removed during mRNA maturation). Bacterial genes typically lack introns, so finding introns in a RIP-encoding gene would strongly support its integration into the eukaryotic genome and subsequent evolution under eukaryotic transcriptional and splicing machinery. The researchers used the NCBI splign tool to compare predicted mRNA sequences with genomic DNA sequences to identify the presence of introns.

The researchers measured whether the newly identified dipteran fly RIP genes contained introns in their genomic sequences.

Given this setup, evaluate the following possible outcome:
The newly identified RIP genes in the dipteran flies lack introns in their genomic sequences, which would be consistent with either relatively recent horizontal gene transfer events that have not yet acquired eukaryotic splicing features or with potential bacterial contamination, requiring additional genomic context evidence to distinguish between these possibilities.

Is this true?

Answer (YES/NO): NO